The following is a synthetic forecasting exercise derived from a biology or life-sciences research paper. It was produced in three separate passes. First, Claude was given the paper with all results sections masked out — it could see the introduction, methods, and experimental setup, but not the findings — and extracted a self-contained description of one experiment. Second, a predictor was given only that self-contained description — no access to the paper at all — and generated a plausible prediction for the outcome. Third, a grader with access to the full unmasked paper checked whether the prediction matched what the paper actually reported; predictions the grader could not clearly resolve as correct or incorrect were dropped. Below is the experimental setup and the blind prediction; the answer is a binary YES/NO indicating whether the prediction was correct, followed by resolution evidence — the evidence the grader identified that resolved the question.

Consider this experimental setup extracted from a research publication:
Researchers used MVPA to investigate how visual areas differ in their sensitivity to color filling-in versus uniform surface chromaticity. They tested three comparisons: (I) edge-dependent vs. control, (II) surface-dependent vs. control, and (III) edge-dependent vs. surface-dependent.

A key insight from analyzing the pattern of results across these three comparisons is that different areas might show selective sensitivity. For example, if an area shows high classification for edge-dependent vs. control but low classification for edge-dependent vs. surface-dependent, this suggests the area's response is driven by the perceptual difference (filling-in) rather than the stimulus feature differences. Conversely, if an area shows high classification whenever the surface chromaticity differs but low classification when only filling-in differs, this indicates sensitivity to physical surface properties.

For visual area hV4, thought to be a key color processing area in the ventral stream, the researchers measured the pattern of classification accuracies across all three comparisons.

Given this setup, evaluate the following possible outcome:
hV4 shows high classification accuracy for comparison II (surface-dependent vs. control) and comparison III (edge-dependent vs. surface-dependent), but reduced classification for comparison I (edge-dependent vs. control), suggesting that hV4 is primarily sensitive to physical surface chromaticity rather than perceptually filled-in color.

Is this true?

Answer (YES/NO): YES